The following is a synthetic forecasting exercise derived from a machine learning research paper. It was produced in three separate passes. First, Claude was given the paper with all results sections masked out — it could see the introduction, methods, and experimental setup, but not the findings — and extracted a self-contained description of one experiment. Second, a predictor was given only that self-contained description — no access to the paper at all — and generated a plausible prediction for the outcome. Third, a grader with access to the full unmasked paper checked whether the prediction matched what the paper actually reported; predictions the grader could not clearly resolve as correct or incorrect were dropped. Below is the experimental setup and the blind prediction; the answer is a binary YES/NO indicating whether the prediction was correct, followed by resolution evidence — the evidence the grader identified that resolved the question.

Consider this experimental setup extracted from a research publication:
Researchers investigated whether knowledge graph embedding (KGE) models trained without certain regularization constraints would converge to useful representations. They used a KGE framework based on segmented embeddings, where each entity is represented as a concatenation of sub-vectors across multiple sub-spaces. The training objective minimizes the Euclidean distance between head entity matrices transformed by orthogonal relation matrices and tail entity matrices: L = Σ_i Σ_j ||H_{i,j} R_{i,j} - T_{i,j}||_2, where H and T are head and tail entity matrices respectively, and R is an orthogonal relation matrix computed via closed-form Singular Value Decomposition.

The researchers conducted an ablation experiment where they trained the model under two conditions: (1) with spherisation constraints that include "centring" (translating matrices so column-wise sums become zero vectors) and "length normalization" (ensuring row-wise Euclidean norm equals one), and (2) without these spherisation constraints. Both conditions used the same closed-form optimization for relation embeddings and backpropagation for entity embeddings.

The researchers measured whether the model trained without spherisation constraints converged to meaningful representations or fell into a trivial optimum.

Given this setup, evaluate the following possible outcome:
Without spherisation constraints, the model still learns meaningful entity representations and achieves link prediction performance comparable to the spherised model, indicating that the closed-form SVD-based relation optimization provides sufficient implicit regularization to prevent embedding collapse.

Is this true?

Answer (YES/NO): NO